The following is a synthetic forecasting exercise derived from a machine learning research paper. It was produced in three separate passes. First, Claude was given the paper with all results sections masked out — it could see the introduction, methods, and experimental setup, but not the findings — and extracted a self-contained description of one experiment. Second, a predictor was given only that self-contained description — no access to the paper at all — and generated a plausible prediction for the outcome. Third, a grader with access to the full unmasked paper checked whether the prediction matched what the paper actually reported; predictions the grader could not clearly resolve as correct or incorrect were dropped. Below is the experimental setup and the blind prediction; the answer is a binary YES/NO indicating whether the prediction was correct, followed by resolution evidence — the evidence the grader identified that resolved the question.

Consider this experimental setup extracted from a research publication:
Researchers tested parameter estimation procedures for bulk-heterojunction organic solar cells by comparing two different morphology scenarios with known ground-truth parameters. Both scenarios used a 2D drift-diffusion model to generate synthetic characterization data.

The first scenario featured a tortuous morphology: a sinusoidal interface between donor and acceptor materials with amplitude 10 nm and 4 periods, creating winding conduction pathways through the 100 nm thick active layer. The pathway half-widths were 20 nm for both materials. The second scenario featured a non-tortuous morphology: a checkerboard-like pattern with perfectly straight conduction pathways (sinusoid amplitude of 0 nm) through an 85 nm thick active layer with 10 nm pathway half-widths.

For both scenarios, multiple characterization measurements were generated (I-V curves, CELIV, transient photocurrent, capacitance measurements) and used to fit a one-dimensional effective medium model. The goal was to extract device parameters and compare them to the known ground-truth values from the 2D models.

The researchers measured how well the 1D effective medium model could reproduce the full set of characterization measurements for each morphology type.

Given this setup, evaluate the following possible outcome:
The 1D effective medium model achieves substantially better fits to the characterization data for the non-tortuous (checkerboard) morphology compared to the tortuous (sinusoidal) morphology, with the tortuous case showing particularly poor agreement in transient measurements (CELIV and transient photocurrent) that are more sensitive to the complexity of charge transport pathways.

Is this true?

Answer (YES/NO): NO